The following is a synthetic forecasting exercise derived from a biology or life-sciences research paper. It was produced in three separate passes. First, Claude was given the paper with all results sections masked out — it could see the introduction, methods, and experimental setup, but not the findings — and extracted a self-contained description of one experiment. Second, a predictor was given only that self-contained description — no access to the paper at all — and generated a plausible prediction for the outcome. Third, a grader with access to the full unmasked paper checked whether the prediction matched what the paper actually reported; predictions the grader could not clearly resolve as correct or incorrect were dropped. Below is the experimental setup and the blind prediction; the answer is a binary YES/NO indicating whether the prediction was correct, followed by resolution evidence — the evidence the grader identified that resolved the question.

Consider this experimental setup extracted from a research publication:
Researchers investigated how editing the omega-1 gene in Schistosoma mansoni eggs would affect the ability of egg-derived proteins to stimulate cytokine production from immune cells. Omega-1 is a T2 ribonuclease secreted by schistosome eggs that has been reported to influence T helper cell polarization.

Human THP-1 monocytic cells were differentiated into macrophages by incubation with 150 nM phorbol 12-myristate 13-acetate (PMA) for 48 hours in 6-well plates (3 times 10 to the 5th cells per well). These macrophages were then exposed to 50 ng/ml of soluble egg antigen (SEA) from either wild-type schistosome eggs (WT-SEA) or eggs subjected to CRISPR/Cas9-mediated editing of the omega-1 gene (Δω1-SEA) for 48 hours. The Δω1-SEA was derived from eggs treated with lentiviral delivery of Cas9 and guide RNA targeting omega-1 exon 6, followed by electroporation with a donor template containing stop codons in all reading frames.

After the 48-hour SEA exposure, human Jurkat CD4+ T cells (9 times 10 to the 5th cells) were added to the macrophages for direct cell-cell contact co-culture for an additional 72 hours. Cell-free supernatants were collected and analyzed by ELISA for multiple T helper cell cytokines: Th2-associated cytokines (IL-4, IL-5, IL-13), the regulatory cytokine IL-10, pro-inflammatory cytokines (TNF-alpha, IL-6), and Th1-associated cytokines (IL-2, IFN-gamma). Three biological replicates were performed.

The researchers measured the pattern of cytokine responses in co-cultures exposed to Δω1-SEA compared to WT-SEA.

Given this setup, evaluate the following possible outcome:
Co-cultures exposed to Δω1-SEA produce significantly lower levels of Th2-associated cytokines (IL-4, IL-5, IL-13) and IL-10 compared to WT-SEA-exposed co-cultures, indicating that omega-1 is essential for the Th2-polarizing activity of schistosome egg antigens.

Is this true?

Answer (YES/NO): NO